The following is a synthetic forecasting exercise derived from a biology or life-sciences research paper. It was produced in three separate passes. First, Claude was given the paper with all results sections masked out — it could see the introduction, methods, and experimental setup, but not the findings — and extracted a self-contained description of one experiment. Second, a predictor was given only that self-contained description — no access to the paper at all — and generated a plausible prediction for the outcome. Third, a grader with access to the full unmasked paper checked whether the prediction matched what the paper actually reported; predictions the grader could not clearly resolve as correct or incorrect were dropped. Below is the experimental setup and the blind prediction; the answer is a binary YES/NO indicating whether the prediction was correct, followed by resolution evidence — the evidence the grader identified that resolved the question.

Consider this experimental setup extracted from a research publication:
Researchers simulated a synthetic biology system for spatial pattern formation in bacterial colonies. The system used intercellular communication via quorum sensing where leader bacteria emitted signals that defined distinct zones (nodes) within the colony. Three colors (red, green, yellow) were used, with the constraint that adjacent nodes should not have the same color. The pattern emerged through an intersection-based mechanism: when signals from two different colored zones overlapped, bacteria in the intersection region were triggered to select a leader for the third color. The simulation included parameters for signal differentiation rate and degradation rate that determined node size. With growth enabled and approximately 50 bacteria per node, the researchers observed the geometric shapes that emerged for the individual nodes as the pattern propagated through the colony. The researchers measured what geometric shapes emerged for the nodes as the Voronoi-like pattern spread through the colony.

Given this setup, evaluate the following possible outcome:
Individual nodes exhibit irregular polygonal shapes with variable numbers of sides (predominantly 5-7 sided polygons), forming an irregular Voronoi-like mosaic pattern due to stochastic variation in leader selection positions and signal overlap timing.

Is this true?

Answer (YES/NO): NO